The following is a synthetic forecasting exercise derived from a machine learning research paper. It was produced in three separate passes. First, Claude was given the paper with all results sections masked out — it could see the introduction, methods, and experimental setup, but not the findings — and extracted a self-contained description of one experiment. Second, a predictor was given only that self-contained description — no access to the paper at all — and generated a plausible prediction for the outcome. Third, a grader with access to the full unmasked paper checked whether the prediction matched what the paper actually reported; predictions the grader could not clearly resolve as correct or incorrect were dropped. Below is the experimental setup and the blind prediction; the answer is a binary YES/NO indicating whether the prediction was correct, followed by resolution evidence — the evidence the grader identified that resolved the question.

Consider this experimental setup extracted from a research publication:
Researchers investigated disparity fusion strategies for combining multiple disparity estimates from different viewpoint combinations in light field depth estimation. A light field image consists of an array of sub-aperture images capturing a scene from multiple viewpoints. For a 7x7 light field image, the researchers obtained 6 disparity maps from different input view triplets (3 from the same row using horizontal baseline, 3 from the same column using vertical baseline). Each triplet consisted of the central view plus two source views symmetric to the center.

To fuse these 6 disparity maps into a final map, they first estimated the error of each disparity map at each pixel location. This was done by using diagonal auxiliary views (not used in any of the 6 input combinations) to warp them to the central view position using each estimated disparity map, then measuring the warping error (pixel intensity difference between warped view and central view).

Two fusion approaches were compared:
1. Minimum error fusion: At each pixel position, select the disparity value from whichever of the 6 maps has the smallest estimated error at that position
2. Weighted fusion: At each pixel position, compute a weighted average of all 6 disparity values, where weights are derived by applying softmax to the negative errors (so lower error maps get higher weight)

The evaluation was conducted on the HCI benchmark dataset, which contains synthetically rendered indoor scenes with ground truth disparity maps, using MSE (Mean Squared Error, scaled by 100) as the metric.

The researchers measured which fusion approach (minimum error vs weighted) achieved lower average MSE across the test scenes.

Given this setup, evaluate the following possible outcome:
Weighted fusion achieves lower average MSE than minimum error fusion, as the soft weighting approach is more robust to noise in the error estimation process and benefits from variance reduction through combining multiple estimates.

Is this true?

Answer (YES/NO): NO